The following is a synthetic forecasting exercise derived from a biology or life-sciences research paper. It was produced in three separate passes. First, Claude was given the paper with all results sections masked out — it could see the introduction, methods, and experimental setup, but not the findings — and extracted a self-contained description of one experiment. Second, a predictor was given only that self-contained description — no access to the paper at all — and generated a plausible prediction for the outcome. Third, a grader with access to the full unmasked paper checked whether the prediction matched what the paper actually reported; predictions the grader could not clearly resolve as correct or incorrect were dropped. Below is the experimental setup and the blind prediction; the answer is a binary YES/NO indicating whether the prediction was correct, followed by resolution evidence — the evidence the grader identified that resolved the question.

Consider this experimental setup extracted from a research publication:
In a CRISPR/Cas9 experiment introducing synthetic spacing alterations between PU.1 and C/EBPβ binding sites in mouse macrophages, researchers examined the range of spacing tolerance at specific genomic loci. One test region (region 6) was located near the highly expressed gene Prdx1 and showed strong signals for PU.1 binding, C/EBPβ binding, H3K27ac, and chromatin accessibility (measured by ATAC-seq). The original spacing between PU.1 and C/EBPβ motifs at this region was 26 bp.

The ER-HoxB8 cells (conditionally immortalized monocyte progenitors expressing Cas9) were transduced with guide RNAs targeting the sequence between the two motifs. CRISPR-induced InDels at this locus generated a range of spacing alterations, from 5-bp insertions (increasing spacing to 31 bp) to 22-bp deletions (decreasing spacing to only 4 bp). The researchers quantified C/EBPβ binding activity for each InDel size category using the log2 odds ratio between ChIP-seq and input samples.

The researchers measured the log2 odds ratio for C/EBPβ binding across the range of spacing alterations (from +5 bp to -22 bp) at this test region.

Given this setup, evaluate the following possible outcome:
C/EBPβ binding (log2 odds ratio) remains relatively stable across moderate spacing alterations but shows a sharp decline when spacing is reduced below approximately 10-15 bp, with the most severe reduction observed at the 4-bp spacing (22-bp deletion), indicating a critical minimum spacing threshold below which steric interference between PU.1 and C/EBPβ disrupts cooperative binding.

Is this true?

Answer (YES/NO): NO